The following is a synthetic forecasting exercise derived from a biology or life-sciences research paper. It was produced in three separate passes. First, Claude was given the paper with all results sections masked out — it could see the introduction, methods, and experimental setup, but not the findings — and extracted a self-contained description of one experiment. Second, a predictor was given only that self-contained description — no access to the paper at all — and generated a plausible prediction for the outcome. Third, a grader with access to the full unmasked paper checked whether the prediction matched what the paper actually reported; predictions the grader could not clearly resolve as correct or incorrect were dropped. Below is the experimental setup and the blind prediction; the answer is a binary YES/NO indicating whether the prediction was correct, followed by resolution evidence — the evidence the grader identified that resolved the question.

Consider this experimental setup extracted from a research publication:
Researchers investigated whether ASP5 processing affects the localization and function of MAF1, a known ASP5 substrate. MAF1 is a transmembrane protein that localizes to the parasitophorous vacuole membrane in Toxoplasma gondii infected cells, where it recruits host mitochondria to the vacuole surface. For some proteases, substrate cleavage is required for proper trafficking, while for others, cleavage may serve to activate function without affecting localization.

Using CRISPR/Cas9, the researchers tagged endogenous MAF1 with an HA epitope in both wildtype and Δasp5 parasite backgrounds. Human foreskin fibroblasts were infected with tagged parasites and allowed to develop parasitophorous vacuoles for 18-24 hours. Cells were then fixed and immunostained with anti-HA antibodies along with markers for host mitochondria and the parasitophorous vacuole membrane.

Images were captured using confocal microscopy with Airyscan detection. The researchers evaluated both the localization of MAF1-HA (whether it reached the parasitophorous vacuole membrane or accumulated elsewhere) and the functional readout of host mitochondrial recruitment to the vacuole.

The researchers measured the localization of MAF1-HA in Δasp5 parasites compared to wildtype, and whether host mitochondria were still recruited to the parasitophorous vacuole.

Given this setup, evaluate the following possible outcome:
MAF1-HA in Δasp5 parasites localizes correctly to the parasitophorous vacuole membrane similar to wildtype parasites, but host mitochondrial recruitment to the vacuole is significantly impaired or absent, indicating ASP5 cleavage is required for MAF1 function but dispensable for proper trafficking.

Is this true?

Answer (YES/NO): NO